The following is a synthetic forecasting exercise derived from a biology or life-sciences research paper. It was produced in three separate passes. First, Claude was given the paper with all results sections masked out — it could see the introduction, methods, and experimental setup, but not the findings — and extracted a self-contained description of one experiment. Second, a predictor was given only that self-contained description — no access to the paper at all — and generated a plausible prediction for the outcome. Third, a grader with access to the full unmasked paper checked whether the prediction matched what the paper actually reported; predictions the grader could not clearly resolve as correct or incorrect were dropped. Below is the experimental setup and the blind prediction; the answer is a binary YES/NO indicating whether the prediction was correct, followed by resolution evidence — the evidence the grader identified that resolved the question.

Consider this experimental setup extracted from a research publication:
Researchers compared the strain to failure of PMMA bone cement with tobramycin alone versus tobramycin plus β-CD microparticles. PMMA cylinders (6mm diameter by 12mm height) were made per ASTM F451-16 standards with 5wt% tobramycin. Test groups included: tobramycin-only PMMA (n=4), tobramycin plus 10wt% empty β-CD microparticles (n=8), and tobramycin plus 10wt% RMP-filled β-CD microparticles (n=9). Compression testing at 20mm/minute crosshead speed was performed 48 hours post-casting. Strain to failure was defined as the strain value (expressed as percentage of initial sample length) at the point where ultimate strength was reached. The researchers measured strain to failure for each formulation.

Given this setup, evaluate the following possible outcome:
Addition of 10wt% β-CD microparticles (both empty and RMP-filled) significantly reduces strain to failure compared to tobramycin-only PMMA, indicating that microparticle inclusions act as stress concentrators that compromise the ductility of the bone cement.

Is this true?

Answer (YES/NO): NO